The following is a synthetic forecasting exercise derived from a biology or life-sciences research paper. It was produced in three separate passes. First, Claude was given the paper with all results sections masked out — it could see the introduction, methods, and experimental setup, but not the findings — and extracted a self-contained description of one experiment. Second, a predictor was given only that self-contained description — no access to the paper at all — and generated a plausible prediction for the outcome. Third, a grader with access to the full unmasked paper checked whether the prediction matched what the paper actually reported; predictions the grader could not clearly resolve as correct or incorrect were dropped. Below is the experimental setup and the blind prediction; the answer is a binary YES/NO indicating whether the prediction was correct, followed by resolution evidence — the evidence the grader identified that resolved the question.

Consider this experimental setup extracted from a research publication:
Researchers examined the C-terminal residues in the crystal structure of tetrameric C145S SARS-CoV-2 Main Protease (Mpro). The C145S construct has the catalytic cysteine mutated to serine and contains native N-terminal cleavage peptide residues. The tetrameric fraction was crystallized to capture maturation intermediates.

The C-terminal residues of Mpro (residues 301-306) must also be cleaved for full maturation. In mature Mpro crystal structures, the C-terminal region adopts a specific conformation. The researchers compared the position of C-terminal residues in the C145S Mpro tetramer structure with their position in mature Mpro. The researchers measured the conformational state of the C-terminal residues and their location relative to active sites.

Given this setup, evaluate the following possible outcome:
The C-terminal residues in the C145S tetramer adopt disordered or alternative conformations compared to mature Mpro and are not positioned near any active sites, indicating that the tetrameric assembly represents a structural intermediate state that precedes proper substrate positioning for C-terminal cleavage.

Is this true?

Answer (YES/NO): NO